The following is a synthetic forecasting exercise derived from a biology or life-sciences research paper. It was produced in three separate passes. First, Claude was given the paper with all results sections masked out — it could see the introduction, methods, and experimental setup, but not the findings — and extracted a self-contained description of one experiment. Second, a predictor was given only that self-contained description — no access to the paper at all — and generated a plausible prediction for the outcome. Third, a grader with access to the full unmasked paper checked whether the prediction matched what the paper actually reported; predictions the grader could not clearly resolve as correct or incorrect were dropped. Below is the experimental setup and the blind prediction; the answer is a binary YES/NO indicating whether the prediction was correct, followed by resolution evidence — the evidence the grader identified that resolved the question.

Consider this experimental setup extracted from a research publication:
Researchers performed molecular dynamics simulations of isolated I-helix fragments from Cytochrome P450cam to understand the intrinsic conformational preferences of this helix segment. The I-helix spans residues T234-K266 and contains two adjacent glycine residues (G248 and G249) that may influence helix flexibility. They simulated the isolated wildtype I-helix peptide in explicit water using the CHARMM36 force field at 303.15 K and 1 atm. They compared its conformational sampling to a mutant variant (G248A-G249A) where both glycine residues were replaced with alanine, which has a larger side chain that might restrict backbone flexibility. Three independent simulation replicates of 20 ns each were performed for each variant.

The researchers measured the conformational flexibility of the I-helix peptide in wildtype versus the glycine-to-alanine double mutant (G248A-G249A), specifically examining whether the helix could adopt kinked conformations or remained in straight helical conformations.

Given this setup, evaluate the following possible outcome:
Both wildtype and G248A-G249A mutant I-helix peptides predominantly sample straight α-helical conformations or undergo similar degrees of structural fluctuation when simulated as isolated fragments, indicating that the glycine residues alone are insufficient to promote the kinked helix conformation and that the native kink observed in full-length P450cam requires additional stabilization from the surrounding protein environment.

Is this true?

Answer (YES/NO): NO